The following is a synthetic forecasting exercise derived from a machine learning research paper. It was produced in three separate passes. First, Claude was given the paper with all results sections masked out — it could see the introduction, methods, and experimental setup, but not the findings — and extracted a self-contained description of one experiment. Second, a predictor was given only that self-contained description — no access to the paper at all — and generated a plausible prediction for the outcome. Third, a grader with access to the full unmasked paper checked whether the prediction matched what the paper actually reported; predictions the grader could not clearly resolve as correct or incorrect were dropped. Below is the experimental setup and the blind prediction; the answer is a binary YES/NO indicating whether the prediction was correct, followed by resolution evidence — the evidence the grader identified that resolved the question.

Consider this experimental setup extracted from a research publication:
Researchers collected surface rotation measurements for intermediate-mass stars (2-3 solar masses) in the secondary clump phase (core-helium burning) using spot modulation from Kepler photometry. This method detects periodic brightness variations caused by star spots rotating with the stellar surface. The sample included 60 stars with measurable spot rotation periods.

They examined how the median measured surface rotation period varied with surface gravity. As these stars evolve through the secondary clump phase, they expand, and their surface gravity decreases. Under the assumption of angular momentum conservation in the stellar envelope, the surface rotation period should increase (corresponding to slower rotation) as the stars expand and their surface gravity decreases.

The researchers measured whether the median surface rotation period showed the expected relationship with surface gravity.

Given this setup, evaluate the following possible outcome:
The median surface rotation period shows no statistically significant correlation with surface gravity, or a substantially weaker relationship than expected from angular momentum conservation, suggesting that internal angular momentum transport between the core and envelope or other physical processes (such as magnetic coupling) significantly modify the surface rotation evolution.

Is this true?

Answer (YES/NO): NO